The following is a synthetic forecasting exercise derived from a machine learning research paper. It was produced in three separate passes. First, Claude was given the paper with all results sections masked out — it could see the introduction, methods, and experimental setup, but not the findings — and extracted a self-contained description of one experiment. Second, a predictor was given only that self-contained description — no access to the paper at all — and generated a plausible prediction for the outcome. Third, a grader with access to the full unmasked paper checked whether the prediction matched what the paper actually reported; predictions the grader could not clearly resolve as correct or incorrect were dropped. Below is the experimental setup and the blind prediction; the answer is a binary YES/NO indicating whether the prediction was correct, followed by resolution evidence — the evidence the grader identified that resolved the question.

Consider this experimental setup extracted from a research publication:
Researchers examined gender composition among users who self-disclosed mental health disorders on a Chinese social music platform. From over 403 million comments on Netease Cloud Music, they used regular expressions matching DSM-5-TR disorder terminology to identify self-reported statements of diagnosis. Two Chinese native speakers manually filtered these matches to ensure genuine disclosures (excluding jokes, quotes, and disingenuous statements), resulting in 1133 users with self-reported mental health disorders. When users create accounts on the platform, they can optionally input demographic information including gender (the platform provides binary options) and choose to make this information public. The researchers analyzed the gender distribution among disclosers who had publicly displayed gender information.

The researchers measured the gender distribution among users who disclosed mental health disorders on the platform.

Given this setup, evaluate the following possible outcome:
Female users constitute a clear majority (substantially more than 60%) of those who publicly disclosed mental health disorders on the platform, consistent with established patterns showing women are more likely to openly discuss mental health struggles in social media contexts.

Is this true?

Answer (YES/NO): NO